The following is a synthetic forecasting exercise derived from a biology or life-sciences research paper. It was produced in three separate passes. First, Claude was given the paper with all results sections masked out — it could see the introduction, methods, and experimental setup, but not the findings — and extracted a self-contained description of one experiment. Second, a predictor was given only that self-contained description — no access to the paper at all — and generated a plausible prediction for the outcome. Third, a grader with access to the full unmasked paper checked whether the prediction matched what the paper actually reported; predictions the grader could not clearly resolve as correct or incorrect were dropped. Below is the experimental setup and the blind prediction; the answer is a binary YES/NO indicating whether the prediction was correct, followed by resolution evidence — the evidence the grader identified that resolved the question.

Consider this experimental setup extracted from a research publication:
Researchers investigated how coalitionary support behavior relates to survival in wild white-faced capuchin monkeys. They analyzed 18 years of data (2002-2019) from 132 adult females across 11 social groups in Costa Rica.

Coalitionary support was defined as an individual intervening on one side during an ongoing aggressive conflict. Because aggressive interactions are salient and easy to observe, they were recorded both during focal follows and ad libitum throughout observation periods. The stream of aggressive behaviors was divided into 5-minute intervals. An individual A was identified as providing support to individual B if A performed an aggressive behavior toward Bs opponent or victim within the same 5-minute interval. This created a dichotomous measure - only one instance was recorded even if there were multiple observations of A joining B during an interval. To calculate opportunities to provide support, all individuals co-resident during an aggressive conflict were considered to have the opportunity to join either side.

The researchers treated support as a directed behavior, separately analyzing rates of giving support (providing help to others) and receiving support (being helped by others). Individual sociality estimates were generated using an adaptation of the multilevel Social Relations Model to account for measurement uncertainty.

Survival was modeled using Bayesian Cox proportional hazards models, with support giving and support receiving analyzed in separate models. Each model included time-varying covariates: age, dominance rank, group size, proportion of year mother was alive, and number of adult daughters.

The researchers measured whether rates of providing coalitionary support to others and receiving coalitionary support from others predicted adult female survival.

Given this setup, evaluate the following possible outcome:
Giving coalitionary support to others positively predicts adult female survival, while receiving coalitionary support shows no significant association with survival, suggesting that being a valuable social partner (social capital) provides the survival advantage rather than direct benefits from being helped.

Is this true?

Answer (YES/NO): NO